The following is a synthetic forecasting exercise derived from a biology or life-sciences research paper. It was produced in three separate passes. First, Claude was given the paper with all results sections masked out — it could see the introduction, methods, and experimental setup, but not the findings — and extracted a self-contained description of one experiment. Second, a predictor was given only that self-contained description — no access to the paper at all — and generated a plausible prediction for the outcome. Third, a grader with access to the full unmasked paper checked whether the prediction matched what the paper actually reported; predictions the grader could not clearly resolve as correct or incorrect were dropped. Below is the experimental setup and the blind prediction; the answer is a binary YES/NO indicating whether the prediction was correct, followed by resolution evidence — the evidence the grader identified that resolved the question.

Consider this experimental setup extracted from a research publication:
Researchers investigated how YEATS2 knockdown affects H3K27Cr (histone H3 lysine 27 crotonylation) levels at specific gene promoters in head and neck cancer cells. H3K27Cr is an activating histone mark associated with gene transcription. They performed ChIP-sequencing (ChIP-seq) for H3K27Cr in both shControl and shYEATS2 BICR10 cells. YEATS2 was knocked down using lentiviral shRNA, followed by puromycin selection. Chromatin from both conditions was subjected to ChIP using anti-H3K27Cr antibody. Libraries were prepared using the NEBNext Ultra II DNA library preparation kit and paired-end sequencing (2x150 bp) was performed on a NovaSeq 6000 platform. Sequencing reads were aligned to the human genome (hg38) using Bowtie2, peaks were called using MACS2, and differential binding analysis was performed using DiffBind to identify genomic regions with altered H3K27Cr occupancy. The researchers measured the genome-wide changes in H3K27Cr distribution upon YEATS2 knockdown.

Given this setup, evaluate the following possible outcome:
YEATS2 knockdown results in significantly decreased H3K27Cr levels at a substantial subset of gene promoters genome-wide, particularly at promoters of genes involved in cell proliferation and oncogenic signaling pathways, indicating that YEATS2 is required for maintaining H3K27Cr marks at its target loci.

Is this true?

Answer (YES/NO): NO